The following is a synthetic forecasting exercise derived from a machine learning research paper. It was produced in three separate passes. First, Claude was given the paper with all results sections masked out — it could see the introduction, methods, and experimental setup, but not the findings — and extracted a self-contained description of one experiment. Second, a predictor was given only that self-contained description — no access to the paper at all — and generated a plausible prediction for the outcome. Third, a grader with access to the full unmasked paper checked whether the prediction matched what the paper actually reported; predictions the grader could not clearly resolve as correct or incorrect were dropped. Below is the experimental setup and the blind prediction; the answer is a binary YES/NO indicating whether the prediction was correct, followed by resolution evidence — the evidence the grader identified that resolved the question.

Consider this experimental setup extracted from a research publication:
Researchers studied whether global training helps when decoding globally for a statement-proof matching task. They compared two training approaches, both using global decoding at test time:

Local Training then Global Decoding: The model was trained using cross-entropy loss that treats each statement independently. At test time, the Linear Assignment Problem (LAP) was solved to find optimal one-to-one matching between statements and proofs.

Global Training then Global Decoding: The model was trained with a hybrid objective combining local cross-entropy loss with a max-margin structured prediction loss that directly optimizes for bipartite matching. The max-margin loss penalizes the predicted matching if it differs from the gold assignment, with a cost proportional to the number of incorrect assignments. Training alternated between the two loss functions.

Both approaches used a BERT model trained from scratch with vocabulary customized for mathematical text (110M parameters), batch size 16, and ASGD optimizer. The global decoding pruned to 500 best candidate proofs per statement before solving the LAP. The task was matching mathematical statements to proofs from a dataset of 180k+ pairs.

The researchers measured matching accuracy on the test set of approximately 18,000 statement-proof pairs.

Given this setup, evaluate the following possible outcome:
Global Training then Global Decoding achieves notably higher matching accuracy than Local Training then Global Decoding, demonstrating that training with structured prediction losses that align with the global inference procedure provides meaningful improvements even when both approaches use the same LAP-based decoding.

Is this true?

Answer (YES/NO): NO